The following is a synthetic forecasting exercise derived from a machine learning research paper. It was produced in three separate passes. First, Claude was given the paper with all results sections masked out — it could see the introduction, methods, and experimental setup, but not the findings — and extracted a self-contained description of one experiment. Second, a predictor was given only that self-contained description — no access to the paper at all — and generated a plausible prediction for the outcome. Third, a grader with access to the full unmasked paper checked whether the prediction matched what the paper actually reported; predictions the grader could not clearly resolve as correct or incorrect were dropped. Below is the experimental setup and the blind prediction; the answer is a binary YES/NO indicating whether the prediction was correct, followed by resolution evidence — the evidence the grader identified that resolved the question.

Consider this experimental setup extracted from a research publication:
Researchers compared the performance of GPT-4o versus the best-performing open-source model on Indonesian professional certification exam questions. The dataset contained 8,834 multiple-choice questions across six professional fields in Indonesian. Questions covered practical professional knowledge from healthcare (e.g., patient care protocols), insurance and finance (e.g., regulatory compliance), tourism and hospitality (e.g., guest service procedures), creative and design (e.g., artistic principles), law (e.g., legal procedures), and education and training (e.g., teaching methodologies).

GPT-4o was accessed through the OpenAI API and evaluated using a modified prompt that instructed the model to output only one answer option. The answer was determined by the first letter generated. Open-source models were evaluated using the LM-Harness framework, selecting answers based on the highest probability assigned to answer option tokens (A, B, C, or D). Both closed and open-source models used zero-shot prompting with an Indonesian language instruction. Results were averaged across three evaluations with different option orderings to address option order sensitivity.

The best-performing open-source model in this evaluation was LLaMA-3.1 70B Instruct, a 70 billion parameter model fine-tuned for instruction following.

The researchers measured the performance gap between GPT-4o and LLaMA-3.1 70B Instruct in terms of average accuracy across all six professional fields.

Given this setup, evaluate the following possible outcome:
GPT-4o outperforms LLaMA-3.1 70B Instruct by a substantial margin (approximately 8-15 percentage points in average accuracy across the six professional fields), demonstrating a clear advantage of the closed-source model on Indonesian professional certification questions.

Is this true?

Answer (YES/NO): NO